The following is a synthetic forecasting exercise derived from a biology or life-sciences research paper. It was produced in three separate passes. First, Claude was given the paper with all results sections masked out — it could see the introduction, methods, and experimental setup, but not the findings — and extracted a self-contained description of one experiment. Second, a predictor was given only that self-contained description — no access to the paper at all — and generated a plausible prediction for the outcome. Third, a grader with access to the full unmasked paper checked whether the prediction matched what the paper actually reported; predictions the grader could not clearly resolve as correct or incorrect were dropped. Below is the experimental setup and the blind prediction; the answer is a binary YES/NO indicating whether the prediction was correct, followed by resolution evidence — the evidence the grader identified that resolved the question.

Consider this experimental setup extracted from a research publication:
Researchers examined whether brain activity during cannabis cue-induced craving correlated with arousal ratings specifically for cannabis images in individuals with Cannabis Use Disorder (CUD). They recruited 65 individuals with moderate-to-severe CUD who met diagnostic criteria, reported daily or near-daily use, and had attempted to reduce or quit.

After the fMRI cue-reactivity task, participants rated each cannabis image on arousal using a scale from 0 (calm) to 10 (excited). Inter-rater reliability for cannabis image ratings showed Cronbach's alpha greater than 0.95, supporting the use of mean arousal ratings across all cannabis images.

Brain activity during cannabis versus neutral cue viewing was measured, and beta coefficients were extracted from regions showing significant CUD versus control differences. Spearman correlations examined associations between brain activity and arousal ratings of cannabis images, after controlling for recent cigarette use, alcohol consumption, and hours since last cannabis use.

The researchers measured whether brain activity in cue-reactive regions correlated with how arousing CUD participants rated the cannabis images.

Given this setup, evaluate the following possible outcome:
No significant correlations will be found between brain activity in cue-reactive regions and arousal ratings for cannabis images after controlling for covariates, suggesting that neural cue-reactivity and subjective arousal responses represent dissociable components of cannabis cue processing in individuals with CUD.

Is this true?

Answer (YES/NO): NO